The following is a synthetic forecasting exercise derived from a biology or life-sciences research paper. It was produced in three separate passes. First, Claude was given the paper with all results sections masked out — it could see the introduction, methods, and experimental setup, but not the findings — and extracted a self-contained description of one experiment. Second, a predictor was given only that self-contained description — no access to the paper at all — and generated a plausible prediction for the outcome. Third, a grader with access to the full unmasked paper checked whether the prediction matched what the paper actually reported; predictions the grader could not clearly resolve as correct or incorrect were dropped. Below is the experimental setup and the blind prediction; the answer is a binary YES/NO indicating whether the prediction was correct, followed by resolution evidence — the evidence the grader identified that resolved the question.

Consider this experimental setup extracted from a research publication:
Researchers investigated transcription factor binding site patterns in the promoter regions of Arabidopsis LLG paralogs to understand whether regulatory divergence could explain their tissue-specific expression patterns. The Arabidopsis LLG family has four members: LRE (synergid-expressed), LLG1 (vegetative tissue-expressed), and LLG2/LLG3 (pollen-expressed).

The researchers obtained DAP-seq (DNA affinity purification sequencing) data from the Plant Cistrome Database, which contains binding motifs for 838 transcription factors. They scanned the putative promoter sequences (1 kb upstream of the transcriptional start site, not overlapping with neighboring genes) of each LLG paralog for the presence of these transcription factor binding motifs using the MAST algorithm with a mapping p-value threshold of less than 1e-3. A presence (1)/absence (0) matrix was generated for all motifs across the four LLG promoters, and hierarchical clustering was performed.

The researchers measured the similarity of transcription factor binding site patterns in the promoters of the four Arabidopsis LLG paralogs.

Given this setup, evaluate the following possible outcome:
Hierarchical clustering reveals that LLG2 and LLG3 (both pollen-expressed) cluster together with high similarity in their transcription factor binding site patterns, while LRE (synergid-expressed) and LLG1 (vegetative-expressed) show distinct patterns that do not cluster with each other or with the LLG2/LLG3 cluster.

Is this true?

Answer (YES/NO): NO